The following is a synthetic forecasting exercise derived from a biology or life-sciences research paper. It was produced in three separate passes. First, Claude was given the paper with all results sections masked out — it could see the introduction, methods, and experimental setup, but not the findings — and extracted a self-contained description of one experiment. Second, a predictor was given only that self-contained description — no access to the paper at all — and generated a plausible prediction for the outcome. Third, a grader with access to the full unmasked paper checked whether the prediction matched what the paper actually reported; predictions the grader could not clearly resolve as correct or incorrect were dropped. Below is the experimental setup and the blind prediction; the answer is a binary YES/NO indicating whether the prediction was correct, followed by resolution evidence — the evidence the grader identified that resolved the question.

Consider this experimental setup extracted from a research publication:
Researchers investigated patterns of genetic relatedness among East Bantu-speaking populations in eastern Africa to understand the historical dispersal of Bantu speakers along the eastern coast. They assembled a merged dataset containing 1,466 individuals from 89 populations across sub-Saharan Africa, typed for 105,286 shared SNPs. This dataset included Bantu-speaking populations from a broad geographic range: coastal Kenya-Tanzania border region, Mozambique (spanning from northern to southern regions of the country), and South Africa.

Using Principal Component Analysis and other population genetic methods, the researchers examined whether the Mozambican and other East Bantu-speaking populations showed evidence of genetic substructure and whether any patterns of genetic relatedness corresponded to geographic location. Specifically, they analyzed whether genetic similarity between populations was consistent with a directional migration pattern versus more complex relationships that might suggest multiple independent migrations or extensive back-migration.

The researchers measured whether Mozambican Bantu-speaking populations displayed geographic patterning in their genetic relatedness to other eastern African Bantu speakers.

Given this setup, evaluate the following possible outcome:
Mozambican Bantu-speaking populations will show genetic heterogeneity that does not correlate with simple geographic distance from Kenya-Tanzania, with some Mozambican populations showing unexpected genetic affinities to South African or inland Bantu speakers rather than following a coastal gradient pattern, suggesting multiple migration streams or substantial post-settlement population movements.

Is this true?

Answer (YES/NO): NO